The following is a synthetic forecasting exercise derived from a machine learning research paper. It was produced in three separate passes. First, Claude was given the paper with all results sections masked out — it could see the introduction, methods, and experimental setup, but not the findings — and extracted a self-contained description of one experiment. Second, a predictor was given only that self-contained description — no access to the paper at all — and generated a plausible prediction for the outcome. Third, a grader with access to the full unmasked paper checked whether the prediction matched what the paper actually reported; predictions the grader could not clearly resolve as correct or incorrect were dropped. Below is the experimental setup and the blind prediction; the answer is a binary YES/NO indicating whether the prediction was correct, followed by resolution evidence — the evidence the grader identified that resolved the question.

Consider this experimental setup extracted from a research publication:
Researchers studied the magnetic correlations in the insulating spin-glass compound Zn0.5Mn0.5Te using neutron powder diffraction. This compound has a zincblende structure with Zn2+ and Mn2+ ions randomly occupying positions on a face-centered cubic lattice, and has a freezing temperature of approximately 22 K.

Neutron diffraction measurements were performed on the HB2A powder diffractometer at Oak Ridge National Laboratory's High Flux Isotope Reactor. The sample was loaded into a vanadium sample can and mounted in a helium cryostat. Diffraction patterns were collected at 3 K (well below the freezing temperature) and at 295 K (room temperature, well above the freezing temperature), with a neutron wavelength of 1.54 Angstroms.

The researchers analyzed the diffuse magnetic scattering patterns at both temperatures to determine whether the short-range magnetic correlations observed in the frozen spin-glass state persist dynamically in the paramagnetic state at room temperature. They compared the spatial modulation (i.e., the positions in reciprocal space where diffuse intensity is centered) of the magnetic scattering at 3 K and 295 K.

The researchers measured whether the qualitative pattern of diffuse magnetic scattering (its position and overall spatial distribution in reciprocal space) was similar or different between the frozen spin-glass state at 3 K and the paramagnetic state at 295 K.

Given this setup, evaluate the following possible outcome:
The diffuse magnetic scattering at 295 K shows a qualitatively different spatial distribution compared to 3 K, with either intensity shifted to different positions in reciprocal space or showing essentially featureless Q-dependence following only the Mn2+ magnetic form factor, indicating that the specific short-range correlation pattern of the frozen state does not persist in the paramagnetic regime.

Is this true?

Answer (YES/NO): NO